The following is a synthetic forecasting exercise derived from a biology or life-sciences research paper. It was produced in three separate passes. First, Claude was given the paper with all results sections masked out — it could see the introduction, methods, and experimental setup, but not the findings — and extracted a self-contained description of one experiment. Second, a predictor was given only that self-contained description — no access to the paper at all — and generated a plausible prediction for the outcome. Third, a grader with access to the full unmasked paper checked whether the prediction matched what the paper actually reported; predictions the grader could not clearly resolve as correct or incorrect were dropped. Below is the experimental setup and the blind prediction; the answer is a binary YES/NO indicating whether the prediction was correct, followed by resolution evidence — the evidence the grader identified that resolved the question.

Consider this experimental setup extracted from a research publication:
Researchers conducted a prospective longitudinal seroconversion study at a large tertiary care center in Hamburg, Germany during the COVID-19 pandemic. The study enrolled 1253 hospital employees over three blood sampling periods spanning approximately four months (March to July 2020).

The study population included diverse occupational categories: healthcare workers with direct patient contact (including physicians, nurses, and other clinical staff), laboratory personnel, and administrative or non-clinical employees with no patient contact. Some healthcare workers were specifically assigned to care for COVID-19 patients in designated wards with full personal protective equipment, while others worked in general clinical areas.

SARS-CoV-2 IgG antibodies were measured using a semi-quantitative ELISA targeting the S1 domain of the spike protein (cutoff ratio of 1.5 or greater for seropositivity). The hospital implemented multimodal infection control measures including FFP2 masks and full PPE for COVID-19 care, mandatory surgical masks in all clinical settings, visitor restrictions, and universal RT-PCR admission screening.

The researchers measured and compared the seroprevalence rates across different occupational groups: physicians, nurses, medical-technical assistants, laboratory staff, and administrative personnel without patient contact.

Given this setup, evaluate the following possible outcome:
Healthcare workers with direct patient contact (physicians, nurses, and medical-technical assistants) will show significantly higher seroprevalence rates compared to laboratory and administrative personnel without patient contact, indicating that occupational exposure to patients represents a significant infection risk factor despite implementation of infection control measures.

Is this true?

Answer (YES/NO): NO